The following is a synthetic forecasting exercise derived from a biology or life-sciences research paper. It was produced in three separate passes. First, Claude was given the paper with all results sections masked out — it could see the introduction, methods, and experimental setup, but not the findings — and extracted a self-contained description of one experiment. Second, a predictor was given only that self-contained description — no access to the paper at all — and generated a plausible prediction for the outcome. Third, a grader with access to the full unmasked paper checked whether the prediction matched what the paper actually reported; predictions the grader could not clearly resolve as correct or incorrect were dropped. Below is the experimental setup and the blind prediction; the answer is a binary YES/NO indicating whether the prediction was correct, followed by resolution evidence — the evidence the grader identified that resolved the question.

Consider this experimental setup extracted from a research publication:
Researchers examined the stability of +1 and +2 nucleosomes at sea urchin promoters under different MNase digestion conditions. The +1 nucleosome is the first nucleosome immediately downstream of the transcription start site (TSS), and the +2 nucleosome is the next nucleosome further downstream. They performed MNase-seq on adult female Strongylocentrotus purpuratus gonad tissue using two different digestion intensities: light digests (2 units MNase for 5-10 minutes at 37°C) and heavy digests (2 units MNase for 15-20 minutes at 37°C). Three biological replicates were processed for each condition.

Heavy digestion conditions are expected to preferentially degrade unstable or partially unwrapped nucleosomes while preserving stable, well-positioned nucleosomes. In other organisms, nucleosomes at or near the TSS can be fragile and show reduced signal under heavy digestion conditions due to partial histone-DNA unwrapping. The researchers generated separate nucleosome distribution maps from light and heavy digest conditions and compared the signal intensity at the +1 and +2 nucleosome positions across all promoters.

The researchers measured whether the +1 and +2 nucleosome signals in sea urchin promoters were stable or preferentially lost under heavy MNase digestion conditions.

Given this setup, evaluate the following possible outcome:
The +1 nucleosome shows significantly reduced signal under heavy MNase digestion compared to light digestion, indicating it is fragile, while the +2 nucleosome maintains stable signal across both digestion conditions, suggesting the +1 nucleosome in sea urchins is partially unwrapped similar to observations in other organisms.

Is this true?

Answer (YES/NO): NO